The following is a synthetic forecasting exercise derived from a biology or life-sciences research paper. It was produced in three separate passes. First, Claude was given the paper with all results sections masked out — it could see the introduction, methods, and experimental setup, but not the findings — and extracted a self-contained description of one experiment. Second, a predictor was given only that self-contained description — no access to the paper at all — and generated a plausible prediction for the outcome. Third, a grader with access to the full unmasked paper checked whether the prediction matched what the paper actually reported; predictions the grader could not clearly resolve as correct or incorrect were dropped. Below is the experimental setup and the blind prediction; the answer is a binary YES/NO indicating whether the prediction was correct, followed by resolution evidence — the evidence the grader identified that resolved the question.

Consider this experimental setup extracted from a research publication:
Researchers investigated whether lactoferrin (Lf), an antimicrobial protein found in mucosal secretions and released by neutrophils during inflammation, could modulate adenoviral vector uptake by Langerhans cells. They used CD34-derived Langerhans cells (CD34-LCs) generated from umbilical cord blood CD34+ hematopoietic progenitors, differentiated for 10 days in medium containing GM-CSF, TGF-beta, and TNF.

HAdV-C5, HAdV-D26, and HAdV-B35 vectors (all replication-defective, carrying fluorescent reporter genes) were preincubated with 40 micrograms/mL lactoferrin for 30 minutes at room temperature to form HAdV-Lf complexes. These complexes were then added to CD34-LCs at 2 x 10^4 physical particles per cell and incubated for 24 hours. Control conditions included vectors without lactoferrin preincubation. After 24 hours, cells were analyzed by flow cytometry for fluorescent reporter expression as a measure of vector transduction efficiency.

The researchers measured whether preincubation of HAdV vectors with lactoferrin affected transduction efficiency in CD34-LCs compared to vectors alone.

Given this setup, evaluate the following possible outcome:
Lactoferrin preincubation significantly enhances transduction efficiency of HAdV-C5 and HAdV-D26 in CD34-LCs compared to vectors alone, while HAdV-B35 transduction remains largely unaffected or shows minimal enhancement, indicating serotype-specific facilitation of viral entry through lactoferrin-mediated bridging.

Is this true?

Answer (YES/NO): NO